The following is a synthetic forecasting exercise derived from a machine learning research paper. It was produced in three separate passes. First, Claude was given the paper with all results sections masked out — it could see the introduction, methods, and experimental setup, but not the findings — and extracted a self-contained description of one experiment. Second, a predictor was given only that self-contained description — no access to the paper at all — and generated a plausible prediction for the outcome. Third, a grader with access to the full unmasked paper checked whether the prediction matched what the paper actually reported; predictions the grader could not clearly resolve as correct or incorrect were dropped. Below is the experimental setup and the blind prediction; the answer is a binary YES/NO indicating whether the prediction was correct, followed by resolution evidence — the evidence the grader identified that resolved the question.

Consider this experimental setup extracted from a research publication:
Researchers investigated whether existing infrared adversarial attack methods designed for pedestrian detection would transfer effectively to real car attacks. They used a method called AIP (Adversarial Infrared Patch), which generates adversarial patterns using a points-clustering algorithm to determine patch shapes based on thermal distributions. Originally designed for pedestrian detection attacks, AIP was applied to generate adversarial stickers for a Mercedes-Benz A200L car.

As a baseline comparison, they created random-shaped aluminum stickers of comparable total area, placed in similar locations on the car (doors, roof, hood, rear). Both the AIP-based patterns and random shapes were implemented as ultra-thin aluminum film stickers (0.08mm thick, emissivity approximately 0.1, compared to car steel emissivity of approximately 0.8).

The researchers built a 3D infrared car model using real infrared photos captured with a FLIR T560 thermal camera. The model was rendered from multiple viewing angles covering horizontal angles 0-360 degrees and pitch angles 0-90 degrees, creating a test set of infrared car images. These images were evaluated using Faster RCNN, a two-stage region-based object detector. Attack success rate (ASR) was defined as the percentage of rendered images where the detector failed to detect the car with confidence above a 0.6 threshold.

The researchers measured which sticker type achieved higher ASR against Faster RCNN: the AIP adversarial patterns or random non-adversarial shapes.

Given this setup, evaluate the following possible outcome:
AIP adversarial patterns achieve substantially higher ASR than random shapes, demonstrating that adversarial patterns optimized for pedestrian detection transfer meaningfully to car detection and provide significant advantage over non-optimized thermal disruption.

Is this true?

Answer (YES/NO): NO